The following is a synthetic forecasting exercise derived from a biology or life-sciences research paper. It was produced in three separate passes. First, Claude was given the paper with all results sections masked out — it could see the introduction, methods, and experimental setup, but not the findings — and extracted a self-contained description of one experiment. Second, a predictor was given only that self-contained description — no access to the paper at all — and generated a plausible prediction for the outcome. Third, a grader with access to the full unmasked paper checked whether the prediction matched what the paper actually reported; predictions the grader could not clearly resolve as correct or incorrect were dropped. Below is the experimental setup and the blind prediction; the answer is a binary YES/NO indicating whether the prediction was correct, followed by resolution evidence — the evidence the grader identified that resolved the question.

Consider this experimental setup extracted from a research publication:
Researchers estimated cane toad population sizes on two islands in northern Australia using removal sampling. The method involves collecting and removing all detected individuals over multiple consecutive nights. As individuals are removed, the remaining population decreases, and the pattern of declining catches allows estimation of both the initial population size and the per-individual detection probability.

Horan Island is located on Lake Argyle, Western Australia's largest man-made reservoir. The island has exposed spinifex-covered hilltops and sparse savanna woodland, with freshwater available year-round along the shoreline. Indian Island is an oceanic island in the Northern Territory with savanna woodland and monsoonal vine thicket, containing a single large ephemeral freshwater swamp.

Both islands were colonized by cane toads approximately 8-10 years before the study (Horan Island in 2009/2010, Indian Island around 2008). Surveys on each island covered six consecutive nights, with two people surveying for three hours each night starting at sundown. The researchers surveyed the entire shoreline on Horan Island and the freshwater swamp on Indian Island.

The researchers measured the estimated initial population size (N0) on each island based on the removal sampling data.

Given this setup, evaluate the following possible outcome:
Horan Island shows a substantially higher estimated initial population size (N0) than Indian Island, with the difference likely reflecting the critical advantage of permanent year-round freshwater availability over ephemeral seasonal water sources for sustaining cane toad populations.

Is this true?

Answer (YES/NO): NO